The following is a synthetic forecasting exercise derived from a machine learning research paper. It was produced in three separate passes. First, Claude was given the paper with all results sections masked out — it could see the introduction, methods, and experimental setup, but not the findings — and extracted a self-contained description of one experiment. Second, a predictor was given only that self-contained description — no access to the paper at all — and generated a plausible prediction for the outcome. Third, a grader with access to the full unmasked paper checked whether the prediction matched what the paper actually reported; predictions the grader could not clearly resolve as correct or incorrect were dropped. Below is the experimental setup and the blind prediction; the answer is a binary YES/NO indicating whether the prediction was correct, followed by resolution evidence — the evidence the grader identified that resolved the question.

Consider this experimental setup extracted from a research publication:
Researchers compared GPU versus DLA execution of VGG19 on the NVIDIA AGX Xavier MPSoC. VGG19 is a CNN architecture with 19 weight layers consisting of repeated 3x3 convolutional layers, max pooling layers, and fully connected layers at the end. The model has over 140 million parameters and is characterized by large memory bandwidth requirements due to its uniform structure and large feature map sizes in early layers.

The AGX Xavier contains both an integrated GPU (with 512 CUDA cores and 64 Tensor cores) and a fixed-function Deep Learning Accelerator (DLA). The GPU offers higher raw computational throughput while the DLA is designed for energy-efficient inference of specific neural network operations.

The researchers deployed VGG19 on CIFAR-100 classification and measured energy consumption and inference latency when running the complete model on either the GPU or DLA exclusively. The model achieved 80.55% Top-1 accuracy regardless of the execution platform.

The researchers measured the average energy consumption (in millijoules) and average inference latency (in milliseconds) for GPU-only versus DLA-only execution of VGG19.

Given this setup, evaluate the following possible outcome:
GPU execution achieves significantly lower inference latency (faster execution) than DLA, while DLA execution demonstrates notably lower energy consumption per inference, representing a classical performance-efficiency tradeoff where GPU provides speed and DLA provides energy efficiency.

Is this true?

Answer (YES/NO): YES